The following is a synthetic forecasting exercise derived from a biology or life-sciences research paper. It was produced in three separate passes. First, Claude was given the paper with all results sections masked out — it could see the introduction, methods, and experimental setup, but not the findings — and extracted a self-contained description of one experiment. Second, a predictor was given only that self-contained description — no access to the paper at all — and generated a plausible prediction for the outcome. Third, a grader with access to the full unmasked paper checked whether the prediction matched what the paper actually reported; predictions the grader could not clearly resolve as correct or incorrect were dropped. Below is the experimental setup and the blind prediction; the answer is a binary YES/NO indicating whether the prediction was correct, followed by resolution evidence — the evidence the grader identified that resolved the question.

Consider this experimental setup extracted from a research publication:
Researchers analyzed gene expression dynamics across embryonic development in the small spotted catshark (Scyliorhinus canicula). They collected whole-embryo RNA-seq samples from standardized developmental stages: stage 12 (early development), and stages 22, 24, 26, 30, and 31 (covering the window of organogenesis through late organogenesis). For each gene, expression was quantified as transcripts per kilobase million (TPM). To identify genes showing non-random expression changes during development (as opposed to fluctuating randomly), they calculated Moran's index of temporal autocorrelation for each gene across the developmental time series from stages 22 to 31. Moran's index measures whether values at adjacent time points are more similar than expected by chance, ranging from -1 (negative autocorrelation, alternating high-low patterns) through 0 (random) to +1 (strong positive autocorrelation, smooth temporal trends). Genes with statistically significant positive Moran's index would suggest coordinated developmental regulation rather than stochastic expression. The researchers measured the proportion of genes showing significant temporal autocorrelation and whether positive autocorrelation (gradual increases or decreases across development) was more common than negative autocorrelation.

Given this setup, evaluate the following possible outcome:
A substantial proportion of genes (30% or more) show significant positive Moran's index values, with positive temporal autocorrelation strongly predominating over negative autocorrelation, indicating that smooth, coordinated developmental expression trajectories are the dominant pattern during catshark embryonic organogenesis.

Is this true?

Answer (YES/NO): NO